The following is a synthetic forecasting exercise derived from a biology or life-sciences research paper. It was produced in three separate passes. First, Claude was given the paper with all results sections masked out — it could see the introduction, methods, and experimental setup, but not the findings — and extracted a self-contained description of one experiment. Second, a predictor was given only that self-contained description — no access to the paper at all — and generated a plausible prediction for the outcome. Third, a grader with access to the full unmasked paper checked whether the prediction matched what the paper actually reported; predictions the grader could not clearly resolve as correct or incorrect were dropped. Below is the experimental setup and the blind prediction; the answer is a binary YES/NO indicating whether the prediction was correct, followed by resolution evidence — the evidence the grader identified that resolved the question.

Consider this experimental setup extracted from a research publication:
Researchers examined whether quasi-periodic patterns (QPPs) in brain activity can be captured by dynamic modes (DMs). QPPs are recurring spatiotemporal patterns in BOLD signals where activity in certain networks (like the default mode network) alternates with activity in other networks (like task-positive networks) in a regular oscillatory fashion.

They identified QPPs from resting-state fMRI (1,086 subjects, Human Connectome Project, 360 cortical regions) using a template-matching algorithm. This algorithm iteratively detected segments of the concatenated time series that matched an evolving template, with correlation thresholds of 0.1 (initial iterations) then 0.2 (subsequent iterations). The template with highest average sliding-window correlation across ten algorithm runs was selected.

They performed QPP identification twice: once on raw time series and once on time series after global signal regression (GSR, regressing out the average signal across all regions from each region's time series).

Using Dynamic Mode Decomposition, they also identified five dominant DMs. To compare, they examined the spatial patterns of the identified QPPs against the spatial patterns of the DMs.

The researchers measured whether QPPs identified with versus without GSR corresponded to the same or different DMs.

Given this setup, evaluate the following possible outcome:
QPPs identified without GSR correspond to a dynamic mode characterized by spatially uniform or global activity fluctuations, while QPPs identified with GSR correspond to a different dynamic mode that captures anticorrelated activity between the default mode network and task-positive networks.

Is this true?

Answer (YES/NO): NO